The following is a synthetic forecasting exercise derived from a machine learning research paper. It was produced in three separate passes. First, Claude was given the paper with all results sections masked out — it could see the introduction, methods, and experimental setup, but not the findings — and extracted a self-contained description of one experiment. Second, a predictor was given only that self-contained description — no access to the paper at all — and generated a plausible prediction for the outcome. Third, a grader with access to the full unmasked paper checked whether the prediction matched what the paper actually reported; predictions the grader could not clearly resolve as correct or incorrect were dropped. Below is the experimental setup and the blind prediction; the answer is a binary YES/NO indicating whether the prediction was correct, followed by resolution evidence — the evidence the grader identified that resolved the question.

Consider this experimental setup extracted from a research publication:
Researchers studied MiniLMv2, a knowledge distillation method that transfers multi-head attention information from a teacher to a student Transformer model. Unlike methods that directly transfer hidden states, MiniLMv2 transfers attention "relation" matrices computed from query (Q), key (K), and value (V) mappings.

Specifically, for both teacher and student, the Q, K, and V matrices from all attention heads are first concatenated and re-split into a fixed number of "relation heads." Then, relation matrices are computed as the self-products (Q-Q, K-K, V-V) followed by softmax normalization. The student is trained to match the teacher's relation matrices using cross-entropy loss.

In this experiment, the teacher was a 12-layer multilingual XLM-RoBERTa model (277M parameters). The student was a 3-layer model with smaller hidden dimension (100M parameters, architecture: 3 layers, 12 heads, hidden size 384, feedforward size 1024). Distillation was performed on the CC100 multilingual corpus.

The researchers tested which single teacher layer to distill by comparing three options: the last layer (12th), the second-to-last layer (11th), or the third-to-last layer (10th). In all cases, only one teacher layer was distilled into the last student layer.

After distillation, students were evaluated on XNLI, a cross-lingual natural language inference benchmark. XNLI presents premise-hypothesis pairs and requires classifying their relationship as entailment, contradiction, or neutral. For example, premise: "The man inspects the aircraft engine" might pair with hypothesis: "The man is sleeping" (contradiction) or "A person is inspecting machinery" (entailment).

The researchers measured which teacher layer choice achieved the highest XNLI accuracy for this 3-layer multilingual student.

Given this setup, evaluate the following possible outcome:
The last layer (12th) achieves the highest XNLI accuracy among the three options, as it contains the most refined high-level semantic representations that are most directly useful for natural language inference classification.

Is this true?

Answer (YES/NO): NO